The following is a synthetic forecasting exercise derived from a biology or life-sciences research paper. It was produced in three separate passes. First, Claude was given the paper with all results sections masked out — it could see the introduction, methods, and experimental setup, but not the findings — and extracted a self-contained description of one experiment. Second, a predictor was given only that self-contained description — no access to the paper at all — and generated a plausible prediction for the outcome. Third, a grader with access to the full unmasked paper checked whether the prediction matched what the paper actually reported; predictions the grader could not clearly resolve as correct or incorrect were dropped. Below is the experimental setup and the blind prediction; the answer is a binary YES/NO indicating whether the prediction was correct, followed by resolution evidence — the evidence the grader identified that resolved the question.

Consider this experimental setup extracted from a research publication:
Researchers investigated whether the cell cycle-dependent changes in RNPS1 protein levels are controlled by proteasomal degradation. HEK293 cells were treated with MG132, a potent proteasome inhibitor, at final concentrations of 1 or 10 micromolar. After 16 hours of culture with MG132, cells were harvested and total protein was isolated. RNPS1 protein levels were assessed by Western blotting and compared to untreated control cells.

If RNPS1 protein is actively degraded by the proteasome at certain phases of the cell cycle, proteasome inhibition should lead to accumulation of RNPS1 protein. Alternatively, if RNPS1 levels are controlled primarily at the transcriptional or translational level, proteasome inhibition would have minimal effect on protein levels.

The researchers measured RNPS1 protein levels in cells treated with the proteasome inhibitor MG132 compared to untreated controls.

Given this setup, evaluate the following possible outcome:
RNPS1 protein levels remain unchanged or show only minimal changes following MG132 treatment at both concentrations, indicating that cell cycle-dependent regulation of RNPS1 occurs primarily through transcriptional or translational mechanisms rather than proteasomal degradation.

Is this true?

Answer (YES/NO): NO